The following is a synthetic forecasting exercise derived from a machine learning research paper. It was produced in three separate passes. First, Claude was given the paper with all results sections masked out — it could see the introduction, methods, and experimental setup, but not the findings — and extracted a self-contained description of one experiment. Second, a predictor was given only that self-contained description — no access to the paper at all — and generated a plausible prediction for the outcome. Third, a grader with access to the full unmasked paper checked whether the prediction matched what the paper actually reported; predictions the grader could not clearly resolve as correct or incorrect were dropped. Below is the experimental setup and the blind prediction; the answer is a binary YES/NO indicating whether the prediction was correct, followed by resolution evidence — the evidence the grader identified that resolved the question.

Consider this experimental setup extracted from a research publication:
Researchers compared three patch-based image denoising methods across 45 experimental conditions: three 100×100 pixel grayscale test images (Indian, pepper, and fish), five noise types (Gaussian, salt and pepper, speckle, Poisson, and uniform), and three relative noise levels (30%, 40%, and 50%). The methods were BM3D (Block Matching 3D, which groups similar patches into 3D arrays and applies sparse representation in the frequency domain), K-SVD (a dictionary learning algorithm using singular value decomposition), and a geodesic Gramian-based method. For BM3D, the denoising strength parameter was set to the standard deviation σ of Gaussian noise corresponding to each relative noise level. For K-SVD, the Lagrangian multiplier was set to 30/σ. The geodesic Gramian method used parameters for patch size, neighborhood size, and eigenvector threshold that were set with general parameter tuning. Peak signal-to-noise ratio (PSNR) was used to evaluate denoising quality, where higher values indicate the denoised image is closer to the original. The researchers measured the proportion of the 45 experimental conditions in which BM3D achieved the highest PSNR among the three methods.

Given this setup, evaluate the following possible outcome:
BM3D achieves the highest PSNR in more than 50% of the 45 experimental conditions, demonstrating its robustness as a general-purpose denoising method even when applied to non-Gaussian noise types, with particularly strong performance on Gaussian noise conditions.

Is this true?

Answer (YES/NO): NO